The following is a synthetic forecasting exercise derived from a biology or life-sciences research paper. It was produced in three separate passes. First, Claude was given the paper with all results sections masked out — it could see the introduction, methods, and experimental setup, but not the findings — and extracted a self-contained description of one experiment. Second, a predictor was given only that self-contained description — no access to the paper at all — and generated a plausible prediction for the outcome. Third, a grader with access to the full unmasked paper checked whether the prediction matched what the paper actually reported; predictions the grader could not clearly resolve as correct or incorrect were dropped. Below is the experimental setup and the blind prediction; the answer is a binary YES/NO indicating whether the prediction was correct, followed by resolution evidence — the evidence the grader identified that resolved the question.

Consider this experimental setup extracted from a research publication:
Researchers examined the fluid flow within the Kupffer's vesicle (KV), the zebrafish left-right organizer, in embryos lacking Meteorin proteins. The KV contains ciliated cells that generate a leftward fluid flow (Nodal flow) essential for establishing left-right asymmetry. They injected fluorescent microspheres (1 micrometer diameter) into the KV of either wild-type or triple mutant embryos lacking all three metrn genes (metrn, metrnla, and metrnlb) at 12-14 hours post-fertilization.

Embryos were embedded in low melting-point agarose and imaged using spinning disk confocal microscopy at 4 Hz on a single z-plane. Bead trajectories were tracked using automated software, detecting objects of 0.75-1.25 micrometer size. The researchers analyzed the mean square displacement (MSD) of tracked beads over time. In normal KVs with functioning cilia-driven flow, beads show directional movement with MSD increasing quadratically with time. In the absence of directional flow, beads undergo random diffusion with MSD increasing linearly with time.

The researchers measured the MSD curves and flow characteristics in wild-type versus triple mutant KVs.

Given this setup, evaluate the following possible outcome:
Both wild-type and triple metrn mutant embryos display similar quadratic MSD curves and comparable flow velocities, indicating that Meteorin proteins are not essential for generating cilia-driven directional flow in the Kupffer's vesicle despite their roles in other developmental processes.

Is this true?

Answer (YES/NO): NO